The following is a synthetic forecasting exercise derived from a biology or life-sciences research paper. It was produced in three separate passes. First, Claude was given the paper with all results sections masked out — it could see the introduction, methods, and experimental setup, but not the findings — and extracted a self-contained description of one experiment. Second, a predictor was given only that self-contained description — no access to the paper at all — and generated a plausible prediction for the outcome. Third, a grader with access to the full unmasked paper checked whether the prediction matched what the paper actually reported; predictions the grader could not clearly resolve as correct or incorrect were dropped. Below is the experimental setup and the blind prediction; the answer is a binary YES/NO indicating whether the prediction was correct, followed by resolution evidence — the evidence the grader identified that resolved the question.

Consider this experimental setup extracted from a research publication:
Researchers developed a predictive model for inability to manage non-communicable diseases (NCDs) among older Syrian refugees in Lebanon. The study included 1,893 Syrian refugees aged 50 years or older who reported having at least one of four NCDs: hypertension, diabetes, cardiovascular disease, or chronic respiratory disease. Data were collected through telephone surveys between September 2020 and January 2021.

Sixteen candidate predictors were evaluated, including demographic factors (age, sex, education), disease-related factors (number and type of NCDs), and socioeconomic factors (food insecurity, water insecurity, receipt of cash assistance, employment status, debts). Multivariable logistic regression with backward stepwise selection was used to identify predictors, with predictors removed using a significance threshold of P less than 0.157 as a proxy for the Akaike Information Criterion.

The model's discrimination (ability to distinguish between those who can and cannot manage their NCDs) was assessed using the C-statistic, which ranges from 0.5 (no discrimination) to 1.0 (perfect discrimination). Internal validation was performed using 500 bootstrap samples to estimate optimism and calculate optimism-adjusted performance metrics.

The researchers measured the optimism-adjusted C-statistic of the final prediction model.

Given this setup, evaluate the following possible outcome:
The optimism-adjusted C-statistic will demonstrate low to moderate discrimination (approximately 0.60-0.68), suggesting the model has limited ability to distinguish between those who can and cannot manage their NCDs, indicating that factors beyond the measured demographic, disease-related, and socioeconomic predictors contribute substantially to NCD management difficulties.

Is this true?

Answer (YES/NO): YES